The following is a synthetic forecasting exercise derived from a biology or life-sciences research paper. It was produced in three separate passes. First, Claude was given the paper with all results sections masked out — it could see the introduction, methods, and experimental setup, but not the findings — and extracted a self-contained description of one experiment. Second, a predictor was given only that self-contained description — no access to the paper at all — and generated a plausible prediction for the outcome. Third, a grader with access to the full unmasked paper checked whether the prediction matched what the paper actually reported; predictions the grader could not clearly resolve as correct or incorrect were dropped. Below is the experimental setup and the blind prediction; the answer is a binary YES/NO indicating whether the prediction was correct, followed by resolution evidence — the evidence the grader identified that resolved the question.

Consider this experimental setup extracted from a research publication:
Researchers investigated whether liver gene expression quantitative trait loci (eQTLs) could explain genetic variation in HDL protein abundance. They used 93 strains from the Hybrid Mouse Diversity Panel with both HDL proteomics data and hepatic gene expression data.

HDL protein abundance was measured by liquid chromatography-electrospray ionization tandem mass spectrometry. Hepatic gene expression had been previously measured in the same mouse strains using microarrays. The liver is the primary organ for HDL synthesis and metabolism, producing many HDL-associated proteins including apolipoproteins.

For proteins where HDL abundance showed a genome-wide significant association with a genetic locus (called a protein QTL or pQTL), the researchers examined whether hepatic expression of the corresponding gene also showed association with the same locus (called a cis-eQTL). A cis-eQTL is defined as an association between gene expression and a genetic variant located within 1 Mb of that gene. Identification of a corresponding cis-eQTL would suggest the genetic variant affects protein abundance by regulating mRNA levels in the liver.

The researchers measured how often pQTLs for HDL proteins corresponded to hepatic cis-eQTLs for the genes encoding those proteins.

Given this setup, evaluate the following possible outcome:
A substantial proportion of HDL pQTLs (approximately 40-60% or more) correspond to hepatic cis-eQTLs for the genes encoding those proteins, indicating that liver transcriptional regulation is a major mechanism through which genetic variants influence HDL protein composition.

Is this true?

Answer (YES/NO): YES